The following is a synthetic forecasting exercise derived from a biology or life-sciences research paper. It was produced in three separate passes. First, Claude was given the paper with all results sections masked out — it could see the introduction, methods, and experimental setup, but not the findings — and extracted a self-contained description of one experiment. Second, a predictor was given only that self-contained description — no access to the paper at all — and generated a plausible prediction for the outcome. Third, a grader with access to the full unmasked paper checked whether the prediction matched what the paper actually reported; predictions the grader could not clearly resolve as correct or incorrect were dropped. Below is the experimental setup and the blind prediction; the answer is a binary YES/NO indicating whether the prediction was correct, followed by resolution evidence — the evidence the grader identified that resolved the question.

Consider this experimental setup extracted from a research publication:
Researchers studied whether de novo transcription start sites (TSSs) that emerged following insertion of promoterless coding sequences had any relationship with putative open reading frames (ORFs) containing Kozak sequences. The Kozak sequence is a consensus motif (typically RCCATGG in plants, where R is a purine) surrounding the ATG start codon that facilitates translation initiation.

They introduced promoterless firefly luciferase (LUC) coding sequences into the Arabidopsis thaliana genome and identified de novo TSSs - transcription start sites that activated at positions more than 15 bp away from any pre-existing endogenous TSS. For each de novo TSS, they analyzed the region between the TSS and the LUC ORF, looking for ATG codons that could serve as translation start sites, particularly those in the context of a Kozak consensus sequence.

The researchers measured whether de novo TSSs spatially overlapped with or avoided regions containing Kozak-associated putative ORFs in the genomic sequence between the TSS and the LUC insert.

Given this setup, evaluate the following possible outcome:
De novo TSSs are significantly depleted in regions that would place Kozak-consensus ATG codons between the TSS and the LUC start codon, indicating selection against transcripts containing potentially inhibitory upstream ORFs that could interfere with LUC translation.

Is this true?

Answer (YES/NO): NO